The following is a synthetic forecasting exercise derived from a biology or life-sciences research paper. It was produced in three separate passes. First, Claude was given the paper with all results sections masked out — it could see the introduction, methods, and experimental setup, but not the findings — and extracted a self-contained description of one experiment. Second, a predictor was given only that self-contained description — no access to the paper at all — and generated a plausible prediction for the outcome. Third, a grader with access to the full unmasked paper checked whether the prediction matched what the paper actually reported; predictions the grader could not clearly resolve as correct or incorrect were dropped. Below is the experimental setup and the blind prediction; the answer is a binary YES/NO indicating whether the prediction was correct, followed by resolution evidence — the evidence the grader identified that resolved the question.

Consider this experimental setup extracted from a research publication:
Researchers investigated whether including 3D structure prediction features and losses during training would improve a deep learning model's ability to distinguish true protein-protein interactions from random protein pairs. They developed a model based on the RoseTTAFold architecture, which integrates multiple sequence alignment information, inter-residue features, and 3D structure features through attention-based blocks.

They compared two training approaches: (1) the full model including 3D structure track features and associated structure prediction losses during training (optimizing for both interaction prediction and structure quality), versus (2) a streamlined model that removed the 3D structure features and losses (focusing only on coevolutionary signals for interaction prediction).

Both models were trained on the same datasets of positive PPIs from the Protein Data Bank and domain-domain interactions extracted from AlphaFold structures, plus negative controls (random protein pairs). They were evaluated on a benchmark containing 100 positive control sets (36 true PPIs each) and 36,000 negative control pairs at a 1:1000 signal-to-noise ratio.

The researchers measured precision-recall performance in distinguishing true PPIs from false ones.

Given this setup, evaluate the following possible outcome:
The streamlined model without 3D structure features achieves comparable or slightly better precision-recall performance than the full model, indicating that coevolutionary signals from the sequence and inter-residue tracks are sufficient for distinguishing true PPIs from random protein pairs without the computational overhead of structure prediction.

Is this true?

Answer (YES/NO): NO